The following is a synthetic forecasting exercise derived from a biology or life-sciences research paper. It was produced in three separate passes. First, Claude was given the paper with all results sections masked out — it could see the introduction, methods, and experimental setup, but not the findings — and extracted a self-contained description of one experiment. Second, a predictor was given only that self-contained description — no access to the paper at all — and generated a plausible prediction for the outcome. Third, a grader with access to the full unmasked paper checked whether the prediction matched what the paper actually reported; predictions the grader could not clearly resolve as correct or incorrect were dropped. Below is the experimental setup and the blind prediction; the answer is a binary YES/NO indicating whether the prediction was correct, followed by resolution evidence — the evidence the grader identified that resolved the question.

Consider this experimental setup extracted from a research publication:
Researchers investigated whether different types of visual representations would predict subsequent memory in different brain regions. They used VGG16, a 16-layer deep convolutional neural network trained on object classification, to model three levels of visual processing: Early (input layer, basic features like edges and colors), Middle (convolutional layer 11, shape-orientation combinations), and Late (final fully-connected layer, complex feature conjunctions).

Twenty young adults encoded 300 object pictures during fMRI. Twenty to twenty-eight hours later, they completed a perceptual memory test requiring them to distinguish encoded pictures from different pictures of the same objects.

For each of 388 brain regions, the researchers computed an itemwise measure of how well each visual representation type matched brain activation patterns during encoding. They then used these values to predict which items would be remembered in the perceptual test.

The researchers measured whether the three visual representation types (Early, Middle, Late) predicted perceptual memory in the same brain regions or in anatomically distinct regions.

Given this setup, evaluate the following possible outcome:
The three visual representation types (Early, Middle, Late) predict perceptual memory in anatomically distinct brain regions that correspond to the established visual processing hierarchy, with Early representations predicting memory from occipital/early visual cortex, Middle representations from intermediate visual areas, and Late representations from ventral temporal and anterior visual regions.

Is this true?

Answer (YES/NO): NO